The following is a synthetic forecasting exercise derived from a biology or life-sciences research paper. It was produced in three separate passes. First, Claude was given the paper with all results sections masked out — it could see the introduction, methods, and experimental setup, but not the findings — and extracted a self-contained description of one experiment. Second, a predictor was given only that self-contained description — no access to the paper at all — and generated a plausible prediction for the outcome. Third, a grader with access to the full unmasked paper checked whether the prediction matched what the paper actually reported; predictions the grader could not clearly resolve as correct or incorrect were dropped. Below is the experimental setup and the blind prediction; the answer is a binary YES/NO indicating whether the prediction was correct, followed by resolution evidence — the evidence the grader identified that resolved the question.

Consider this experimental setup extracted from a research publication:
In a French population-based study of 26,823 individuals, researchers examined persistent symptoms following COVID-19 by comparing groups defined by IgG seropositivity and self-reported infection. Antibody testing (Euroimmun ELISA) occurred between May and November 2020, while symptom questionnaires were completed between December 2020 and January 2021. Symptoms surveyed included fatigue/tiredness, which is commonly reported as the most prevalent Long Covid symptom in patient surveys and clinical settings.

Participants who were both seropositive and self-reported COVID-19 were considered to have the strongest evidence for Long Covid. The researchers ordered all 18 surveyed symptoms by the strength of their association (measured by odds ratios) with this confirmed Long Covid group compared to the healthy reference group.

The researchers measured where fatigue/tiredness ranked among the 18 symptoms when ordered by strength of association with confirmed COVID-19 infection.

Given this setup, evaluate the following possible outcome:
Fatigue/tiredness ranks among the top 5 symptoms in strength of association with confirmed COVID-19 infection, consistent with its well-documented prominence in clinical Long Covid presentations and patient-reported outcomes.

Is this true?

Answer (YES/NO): YES